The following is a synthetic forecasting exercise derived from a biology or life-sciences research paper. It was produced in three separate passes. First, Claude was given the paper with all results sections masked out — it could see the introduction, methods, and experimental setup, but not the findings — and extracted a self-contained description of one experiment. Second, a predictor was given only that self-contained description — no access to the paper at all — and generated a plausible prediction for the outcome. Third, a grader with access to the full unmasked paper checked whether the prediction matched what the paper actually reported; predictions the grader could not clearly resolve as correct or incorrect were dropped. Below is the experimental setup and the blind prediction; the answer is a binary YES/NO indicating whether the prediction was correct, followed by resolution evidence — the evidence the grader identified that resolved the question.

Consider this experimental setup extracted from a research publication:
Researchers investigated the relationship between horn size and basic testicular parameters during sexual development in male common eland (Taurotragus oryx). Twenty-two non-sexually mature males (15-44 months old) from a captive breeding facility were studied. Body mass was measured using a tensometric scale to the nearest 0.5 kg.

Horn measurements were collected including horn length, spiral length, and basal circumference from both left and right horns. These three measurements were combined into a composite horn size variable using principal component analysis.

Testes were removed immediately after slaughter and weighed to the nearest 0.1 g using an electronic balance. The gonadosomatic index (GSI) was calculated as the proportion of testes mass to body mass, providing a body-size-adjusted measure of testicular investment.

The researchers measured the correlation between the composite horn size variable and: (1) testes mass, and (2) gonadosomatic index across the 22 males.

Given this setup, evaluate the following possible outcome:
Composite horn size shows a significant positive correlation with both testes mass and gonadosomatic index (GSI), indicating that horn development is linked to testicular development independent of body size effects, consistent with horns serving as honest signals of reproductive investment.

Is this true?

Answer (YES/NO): NO